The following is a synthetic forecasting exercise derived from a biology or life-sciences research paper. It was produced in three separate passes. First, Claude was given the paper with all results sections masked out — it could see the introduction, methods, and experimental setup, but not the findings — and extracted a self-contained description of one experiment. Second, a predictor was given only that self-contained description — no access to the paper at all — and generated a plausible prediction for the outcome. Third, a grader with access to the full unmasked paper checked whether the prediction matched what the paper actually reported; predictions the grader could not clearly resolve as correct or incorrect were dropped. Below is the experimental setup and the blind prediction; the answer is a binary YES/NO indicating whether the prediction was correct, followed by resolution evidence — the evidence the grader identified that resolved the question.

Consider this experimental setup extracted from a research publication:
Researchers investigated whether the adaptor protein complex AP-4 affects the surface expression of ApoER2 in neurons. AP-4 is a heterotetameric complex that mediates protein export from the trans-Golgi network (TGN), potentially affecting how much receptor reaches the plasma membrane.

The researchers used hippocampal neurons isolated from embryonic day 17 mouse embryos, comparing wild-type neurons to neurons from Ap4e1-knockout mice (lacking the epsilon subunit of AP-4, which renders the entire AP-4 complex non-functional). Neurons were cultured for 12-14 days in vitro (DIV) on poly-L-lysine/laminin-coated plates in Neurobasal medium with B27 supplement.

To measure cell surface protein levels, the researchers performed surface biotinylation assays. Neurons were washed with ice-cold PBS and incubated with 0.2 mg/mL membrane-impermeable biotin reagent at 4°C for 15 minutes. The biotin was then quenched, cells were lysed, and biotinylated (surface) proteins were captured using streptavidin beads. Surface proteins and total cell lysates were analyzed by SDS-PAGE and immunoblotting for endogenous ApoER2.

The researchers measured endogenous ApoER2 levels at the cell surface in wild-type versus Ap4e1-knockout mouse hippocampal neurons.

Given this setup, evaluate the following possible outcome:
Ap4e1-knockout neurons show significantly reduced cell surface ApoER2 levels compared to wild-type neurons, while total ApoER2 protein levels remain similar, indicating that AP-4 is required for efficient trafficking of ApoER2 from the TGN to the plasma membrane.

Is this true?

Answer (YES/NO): NO